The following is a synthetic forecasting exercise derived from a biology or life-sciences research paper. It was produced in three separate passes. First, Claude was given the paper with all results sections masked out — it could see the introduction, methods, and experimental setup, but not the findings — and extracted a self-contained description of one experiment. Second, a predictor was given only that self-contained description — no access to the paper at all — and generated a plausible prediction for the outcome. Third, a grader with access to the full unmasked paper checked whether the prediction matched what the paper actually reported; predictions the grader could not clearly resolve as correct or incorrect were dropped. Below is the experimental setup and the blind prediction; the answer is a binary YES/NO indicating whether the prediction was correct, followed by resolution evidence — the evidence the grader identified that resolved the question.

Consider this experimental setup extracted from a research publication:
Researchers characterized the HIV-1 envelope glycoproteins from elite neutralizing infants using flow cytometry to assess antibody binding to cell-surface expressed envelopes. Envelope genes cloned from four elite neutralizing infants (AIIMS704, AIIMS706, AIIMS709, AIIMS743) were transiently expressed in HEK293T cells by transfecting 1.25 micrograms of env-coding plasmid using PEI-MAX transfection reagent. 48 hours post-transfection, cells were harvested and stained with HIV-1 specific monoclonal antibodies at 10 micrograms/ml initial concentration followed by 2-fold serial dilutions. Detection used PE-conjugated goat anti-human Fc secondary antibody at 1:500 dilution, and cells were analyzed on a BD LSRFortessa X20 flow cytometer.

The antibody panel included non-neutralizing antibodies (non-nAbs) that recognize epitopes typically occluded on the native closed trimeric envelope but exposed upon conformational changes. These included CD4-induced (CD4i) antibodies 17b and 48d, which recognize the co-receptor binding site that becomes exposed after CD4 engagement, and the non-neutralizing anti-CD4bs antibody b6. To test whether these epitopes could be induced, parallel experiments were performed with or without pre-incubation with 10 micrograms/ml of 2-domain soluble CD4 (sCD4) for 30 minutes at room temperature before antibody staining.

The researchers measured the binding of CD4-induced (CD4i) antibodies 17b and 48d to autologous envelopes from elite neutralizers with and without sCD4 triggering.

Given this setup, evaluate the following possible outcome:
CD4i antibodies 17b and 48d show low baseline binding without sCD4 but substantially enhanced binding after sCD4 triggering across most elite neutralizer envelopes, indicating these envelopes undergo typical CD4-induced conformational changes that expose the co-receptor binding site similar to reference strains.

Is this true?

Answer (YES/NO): NO